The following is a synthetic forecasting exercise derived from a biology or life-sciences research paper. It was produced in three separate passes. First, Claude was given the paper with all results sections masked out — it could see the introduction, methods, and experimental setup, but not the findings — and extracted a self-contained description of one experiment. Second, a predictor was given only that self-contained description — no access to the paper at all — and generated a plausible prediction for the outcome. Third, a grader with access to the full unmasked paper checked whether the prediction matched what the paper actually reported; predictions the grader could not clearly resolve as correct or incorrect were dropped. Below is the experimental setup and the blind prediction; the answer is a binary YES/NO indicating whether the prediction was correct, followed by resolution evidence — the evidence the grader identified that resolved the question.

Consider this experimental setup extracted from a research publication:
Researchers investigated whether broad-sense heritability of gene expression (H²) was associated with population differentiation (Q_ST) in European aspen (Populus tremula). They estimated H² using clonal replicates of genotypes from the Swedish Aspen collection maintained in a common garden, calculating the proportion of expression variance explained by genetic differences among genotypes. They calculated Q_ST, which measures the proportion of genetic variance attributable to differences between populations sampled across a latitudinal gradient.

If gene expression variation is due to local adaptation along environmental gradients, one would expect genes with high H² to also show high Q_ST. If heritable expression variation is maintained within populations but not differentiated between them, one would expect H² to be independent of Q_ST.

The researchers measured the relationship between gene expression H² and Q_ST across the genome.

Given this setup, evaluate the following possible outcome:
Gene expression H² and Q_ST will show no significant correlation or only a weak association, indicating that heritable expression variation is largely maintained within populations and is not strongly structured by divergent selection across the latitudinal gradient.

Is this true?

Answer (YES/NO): YES